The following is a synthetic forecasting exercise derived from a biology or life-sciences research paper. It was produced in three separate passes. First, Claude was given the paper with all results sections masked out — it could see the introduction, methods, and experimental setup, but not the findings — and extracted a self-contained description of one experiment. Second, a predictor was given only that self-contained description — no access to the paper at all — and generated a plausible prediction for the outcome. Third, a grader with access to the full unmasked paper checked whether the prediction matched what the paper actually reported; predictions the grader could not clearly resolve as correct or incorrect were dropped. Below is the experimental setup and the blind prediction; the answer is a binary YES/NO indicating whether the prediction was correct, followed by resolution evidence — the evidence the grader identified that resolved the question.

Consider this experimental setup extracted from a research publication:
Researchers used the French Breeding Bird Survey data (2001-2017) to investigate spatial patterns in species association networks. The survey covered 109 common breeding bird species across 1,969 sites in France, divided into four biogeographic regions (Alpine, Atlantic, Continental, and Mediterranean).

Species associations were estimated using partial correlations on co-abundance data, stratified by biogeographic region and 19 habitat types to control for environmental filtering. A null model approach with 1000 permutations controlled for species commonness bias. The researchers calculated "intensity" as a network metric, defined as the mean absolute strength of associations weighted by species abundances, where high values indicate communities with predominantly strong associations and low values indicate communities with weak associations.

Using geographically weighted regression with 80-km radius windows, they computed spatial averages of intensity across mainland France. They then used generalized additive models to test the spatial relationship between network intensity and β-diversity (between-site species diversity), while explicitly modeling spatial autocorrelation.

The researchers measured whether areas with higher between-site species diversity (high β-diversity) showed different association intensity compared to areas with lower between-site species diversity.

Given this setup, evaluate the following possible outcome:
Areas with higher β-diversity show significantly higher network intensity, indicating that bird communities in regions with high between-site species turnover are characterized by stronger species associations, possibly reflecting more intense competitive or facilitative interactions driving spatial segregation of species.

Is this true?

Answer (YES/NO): NO